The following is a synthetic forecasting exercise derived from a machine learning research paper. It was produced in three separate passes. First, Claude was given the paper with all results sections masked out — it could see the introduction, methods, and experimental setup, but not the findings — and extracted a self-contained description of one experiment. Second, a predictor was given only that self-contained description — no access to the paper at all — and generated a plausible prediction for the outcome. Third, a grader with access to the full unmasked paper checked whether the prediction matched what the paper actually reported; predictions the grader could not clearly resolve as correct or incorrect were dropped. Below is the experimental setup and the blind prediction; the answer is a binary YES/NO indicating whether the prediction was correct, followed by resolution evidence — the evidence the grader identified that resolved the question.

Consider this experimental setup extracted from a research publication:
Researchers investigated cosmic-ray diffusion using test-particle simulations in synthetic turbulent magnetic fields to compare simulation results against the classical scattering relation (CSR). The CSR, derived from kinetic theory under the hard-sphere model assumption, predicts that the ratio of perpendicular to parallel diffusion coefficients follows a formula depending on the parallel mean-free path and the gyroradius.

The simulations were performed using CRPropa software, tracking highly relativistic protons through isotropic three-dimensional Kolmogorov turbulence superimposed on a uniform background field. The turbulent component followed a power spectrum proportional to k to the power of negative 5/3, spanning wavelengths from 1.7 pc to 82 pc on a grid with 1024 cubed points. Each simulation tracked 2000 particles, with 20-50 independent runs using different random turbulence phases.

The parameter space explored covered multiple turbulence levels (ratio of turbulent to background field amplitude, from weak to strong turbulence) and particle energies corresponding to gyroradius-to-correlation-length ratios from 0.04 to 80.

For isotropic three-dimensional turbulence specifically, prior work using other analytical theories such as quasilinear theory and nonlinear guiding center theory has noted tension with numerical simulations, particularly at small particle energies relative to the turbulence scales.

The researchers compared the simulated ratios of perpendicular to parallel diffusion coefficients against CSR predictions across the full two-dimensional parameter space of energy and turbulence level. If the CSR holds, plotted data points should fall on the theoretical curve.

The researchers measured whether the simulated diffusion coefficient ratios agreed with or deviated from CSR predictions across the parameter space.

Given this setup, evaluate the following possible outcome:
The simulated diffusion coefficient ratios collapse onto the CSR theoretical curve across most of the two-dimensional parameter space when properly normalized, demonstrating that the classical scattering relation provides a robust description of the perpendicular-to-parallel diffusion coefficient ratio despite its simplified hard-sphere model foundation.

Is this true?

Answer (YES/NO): YES